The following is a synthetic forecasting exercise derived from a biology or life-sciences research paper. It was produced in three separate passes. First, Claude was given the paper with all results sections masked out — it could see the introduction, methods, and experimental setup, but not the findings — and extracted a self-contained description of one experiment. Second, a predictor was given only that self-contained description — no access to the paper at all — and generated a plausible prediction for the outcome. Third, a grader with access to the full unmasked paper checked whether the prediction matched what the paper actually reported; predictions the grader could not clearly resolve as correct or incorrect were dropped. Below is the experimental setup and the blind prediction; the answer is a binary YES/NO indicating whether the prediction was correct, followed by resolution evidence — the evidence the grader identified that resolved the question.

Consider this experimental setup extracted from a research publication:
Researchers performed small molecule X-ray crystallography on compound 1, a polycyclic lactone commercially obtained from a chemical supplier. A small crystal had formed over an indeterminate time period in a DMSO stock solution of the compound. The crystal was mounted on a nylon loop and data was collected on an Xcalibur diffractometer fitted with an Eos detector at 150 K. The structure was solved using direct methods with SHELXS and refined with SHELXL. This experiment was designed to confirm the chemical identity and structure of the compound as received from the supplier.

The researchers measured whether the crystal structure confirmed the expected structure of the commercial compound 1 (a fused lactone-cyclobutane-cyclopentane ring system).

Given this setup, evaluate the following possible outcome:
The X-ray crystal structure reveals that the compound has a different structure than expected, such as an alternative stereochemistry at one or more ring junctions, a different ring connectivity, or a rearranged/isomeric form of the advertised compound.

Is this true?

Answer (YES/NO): YES